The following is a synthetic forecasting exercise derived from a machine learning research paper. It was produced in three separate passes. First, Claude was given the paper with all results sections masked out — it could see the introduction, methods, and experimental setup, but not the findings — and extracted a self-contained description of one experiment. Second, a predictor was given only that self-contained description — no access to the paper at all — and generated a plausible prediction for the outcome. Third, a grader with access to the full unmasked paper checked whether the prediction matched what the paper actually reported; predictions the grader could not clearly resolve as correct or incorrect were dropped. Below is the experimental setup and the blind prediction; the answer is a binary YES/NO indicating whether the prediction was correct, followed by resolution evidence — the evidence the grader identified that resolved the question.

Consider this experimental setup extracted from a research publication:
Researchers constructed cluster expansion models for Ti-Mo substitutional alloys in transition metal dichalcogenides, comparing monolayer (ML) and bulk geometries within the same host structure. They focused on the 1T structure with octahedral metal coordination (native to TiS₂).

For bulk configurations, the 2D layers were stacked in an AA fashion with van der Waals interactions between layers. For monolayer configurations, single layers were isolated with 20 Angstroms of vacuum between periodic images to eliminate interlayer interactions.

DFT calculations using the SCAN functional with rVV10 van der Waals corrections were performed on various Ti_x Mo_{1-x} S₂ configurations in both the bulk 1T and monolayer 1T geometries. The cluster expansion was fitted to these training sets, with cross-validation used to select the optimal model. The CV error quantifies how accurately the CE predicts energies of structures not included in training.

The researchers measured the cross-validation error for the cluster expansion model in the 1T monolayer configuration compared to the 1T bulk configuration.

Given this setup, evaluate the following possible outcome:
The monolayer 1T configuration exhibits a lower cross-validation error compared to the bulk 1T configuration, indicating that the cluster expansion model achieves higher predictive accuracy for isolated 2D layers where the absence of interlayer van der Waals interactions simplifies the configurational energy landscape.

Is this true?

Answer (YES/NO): NO